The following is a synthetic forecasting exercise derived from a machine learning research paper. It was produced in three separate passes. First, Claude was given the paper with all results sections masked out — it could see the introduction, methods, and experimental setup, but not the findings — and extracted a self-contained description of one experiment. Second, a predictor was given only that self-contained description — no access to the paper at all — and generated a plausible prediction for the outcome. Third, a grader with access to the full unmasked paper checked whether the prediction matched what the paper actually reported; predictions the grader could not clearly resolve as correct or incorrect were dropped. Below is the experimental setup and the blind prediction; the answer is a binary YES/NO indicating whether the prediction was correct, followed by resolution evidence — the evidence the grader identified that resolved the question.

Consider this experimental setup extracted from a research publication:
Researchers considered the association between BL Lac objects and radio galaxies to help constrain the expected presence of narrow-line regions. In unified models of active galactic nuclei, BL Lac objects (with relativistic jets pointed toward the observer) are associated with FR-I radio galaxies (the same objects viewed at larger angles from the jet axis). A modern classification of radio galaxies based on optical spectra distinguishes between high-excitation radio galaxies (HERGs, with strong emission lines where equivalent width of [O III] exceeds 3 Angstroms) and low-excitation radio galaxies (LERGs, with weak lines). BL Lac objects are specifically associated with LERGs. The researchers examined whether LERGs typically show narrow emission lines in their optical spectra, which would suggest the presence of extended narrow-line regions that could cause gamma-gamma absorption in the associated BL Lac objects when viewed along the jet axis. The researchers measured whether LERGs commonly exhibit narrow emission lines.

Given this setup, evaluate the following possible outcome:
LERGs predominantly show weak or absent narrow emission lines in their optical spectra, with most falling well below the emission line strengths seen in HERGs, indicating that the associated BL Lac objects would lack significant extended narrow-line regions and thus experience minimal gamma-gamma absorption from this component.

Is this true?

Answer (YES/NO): NO